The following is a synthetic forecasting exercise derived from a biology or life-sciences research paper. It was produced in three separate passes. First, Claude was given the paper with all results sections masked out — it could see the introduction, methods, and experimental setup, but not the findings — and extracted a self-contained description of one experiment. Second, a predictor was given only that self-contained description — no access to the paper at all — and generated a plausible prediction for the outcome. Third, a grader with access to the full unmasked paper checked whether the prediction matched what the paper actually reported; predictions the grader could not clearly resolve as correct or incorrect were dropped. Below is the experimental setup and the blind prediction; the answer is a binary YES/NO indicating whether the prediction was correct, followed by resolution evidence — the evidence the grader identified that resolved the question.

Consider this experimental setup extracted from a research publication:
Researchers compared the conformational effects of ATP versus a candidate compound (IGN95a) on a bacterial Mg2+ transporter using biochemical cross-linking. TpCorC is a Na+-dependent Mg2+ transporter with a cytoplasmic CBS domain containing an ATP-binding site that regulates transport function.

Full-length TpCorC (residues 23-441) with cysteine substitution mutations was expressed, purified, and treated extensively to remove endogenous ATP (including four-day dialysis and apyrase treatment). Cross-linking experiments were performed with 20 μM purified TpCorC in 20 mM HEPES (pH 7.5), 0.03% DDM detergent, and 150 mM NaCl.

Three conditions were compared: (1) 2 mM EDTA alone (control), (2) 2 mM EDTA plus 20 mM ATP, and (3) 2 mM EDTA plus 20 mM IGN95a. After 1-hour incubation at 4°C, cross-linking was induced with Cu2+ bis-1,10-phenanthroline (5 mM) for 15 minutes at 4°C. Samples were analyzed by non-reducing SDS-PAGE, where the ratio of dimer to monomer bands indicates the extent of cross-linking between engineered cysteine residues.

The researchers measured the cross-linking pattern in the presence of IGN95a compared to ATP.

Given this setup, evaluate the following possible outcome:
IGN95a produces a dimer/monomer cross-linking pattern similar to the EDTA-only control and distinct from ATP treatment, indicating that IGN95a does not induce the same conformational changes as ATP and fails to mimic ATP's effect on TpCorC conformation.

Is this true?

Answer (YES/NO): YES